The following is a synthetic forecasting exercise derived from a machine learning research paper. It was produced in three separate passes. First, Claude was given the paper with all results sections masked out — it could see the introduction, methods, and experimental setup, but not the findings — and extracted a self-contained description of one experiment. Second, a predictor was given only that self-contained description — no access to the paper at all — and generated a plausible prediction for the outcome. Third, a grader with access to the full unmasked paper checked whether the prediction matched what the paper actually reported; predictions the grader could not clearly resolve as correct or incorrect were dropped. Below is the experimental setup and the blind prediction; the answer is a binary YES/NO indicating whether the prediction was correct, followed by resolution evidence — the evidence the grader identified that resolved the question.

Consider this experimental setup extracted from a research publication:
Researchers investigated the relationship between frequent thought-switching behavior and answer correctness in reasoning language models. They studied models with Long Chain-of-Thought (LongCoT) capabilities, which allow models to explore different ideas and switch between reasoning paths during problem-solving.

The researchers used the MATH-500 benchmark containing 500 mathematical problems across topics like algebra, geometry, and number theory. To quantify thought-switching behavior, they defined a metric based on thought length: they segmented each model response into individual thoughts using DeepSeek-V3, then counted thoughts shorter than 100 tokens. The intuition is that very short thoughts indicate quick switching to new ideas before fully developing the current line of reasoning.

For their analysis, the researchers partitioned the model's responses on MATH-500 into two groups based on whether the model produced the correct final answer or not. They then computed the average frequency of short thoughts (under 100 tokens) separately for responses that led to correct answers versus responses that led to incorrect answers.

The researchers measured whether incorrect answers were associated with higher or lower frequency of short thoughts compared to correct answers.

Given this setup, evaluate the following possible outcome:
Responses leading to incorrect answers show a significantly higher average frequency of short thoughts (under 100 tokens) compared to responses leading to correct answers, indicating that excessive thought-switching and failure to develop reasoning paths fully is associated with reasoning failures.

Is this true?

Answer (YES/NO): YES